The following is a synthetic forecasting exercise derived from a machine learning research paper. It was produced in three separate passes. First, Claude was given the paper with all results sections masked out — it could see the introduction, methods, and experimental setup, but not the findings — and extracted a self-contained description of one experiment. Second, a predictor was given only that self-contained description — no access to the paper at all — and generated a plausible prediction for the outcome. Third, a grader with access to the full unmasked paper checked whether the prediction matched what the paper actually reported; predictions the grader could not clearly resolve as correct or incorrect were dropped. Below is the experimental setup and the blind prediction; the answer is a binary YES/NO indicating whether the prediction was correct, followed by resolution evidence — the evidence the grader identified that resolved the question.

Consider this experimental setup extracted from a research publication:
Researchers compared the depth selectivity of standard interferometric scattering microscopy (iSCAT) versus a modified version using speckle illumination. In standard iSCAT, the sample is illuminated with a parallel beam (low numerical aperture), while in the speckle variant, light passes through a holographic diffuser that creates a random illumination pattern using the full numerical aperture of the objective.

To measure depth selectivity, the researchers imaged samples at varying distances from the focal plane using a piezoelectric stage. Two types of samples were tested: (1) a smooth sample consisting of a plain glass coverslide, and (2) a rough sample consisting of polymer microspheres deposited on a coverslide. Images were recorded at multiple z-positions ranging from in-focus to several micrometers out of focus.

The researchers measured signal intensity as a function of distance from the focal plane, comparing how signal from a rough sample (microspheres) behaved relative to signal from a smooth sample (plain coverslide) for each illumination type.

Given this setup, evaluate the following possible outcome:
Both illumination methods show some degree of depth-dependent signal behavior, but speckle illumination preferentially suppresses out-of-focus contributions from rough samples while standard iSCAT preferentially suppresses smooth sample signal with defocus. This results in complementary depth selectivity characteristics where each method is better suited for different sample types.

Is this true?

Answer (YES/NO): NO